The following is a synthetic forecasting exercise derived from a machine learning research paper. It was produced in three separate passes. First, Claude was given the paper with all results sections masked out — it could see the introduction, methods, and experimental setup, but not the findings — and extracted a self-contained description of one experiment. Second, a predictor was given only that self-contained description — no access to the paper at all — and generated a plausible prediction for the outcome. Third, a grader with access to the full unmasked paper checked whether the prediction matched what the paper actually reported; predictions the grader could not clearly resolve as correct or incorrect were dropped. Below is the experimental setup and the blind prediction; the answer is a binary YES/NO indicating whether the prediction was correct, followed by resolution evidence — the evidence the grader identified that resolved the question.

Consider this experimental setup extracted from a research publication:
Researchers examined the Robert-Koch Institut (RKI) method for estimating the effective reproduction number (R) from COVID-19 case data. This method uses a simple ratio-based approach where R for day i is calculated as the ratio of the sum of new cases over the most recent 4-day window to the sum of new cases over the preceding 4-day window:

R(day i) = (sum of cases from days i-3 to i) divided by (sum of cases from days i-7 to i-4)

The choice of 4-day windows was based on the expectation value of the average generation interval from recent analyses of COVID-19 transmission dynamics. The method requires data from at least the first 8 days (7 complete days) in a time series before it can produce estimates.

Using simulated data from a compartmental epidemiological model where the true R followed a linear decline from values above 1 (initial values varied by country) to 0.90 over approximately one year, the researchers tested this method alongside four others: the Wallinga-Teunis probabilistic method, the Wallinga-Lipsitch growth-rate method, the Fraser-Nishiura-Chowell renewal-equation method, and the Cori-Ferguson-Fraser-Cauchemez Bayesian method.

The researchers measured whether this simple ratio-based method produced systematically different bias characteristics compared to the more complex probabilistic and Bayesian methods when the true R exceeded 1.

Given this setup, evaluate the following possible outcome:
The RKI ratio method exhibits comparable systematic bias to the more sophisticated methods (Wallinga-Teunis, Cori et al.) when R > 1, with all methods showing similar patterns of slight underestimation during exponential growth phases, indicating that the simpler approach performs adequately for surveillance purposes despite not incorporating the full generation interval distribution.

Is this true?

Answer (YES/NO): NO